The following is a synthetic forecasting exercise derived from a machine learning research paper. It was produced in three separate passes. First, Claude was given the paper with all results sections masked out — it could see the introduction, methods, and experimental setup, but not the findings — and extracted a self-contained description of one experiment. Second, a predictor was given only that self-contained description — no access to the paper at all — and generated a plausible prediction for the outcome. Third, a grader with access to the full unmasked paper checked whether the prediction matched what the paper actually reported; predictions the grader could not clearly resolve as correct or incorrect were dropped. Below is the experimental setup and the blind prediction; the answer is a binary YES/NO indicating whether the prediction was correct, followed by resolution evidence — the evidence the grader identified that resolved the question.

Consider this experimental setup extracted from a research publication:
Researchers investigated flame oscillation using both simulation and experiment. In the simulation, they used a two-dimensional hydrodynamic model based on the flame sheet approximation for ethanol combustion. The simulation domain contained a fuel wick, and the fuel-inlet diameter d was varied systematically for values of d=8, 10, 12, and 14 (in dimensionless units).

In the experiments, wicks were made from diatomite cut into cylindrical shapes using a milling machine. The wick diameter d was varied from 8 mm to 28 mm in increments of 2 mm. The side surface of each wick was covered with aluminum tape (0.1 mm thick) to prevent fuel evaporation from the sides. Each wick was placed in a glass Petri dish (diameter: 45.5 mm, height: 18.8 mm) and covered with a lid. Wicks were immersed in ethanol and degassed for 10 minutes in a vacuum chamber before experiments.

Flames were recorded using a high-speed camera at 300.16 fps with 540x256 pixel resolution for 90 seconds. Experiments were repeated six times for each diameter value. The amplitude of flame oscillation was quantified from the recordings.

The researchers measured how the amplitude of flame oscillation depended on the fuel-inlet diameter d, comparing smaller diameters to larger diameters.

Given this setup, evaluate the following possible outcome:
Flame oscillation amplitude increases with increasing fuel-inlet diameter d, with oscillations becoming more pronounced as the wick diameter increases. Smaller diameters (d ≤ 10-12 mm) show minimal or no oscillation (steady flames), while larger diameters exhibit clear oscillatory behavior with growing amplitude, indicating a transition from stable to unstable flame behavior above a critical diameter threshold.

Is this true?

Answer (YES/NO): YES